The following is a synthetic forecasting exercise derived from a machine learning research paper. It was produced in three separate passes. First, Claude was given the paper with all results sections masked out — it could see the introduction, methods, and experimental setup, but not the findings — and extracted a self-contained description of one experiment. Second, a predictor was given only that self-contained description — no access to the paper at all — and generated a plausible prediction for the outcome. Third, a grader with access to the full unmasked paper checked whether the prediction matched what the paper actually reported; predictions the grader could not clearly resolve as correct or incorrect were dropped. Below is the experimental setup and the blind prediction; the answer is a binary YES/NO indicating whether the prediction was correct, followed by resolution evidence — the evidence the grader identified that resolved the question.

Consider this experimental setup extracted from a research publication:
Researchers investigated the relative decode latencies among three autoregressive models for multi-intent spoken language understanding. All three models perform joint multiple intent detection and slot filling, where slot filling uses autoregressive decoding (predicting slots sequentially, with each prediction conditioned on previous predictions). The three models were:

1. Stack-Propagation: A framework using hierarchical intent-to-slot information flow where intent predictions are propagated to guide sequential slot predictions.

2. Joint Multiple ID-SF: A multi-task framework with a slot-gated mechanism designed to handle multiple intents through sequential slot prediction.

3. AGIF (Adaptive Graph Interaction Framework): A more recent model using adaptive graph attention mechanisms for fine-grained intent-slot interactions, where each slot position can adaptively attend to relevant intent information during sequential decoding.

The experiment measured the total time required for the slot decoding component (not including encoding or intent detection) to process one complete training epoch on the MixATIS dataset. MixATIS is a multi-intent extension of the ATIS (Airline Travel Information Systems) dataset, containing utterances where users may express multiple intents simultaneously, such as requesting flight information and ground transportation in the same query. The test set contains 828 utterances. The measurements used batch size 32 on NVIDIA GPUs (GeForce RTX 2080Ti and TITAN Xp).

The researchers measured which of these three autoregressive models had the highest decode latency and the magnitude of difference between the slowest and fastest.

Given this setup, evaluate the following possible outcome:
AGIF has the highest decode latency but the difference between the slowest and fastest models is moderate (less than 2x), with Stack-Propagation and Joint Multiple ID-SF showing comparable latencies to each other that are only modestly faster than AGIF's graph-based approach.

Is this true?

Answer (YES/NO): NO